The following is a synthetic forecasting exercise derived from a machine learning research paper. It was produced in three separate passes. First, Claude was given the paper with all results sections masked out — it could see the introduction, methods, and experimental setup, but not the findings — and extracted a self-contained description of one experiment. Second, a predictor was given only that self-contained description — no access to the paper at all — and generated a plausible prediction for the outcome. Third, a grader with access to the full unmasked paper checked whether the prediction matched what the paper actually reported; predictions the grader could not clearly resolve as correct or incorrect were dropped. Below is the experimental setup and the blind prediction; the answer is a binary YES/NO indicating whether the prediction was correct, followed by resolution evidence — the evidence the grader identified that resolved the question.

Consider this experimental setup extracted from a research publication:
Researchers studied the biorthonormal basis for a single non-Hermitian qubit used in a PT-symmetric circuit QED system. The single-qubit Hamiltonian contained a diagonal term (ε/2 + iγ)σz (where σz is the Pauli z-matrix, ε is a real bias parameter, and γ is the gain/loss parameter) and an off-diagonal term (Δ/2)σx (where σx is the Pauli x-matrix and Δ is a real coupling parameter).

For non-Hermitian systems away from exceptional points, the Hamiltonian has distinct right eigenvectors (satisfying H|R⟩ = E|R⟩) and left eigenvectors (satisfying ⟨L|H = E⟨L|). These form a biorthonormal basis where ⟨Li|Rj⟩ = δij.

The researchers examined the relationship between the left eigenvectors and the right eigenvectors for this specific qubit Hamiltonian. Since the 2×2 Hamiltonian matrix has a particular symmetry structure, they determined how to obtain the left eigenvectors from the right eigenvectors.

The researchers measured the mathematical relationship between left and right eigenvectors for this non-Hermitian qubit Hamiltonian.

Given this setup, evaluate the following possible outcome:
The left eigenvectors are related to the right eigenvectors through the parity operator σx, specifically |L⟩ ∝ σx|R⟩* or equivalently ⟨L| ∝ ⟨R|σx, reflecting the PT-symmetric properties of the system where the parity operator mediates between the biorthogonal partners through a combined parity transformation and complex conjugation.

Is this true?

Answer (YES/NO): NO